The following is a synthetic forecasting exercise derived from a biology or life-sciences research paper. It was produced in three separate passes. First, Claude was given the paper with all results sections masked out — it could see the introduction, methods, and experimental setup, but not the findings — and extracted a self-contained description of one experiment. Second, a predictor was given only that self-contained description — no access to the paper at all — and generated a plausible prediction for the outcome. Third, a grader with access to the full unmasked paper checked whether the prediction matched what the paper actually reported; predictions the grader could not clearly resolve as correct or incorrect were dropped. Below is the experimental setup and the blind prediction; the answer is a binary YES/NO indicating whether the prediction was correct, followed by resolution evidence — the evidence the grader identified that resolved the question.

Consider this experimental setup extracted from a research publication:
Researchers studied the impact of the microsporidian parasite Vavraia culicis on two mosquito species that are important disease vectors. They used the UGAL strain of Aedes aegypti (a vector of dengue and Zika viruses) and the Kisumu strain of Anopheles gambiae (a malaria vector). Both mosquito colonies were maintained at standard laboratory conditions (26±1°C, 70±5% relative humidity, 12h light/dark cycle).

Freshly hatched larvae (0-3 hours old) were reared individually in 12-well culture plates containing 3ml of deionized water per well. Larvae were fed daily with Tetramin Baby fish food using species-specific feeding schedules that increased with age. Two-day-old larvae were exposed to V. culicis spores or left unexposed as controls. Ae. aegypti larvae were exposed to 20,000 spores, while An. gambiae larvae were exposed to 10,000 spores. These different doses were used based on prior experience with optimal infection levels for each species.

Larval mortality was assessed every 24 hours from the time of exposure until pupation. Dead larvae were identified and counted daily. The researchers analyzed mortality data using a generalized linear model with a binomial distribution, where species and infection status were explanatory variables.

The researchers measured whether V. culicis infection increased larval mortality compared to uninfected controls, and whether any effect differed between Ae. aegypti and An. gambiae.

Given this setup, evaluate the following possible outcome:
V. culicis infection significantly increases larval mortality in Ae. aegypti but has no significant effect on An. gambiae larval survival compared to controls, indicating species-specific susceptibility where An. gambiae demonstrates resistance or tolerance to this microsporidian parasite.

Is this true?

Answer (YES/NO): NO